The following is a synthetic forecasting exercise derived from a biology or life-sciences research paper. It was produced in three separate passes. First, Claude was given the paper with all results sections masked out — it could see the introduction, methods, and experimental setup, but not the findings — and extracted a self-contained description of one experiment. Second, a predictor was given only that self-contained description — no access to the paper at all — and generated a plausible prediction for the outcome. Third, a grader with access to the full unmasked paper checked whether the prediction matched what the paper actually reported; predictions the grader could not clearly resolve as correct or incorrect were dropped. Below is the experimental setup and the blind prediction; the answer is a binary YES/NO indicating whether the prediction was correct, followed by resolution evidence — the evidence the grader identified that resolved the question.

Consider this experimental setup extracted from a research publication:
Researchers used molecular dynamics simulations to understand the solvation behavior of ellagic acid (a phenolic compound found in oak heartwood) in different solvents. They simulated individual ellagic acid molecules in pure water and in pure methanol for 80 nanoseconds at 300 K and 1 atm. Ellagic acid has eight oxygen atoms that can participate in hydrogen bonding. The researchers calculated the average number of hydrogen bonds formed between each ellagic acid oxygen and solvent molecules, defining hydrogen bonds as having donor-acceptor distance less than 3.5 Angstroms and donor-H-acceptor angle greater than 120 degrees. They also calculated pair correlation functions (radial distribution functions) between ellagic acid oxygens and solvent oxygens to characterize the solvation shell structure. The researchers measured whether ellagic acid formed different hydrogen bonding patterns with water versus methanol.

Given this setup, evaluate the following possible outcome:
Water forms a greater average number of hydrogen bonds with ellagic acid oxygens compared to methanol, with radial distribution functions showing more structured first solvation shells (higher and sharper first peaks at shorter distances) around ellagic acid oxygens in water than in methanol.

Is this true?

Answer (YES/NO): NO